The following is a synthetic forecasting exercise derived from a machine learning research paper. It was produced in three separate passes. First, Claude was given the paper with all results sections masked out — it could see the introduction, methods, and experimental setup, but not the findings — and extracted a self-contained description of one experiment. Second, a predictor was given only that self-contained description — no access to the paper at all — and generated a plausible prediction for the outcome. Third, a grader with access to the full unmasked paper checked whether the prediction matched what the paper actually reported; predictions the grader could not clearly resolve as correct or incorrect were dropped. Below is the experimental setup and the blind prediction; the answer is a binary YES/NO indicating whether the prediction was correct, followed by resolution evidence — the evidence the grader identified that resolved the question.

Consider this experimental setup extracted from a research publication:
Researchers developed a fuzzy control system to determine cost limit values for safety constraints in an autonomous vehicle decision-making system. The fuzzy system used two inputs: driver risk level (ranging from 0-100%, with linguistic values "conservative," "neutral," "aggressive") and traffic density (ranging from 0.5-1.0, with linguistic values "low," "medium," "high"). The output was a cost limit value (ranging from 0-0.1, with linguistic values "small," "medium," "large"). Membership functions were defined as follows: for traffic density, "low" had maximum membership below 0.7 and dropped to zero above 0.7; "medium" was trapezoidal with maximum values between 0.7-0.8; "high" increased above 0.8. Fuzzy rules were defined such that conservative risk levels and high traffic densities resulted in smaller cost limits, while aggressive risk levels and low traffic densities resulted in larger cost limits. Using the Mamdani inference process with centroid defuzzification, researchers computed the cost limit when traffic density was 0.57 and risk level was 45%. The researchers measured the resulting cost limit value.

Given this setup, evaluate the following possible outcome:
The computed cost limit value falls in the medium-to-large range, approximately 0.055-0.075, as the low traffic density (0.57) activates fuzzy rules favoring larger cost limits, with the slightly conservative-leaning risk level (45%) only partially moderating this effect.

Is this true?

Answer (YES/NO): YES